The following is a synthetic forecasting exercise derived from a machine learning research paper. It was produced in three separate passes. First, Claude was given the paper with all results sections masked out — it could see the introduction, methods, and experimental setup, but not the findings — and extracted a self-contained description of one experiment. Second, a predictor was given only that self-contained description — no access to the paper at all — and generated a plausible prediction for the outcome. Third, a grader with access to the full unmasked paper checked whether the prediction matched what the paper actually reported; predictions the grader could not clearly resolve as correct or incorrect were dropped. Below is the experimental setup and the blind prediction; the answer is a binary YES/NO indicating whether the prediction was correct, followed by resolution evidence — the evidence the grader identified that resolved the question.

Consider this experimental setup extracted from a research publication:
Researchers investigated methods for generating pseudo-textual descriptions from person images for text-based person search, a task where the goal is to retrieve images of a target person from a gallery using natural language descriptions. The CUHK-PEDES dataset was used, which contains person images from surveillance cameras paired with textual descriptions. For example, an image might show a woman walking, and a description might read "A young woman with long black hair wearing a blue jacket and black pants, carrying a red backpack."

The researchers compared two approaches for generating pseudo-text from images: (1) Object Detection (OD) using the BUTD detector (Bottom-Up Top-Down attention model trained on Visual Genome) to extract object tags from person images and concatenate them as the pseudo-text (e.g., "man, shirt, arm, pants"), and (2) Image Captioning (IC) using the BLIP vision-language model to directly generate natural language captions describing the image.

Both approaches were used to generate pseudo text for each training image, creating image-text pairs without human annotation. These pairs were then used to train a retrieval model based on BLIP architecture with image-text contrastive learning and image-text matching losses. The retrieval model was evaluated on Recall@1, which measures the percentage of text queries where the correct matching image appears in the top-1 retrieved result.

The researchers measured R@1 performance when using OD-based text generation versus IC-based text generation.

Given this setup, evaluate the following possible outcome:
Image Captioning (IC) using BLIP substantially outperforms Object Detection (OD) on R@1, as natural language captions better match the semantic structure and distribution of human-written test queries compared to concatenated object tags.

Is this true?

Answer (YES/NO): YES